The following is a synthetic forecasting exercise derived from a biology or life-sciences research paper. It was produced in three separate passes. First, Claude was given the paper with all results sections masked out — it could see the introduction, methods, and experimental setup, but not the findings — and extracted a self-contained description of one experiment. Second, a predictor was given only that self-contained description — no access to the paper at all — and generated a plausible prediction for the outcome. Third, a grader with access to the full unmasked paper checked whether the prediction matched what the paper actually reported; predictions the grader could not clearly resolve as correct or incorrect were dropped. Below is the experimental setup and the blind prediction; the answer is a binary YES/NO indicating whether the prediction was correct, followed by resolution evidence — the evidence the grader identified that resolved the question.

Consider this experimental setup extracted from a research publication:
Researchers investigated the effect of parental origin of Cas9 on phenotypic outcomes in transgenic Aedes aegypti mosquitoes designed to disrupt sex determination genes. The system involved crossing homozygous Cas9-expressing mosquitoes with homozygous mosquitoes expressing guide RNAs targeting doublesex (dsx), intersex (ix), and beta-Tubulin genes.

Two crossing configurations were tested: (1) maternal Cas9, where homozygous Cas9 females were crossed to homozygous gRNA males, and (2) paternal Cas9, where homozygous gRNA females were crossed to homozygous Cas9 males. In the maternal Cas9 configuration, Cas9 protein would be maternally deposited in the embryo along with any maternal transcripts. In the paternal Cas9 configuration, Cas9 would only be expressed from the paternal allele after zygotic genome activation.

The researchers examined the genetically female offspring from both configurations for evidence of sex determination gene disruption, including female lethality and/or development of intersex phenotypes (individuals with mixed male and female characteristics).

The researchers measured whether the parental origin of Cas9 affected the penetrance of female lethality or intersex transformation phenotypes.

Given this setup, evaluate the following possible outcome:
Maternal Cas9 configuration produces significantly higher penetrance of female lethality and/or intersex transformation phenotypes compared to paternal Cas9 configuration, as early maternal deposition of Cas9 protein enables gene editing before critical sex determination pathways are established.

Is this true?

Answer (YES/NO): NO